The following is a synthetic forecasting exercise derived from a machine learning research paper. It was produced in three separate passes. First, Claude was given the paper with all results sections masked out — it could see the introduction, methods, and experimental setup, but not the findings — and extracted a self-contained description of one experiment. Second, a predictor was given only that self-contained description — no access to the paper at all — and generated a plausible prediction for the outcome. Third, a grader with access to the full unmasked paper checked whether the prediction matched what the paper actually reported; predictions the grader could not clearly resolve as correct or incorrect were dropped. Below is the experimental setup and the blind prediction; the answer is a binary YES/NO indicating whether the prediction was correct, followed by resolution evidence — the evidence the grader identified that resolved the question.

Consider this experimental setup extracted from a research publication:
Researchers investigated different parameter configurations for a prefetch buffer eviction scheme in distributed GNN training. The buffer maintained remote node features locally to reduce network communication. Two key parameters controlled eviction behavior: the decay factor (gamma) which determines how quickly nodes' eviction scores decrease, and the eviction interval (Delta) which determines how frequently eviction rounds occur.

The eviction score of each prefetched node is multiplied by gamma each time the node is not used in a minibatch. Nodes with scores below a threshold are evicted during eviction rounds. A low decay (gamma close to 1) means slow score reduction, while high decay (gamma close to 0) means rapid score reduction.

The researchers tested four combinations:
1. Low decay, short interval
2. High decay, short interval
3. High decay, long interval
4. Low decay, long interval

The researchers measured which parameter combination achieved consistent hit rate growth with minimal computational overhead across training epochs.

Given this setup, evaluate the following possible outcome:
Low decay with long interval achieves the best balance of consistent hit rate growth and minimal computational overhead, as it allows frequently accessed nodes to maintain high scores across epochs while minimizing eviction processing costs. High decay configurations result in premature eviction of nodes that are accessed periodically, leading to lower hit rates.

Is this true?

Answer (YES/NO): YES